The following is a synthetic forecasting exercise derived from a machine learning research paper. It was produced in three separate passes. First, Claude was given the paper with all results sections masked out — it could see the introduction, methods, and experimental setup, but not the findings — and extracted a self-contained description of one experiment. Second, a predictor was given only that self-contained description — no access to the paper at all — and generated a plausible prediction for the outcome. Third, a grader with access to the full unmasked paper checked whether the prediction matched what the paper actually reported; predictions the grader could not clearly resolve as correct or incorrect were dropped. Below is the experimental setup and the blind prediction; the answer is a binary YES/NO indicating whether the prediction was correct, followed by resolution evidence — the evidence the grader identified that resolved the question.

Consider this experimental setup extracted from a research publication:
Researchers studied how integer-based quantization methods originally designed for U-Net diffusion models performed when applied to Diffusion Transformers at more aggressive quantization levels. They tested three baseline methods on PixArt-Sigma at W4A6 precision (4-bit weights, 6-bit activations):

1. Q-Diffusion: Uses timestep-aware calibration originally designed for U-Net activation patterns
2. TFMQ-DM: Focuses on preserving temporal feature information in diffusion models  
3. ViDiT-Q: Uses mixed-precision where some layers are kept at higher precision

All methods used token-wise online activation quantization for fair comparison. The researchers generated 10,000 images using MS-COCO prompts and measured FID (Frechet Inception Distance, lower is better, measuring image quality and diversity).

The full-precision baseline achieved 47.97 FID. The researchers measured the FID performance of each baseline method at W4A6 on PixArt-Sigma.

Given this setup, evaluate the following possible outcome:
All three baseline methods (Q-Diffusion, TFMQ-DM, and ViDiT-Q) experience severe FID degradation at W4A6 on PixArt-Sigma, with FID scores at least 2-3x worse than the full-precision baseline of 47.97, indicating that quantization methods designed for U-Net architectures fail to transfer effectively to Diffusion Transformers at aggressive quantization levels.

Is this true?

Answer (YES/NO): NO